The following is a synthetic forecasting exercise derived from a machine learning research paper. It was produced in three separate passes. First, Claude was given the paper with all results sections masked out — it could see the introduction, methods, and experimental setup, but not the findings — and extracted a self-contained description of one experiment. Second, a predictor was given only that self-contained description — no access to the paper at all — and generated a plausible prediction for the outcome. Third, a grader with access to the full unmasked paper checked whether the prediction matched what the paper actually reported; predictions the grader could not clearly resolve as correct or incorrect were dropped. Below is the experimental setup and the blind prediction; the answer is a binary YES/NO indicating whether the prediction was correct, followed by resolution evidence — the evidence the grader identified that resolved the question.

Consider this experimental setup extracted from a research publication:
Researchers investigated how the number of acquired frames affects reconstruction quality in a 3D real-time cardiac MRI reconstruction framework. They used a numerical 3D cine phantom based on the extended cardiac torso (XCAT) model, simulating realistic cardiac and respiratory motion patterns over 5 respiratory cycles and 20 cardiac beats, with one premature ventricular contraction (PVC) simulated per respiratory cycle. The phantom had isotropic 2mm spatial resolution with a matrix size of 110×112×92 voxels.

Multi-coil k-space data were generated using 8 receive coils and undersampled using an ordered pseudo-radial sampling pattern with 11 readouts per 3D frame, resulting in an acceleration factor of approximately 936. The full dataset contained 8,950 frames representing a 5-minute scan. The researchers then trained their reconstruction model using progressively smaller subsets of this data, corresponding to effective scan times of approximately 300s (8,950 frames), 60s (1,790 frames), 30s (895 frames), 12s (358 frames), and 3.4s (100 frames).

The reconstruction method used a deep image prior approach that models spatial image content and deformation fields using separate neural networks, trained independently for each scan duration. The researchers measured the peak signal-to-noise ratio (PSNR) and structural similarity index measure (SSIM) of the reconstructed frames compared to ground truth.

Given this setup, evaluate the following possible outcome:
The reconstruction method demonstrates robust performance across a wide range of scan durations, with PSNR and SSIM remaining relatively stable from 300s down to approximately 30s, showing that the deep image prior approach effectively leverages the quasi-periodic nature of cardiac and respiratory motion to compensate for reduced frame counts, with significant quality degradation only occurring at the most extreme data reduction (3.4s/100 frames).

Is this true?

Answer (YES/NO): NO